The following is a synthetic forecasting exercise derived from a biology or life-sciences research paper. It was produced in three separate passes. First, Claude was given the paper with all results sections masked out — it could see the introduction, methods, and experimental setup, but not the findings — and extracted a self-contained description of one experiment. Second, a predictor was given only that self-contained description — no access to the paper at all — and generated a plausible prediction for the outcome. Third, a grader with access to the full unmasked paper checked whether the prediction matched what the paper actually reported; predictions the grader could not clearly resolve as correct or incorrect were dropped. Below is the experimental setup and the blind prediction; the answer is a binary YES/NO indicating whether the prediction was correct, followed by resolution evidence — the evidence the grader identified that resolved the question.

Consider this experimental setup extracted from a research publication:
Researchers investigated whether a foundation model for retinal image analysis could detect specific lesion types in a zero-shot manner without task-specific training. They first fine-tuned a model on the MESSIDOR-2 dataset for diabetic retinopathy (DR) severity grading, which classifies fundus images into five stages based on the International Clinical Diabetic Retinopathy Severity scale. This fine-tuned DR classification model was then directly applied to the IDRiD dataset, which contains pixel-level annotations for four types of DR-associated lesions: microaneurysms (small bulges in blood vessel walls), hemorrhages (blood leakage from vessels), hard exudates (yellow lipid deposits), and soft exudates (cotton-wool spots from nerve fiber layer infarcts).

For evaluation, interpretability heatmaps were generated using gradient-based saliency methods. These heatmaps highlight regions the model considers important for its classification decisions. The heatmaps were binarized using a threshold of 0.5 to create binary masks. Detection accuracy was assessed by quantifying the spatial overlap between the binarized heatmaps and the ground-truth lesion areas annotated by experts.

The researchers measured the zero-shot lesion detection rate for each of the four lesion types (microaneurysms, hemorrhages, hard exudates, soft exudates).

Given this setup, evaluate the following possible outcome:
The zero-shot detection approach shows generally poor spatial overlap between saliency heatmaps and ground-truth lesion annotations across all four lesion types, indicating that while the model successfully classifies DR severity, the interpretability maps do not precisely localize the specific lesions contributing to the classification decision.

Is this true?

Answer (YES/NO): NO